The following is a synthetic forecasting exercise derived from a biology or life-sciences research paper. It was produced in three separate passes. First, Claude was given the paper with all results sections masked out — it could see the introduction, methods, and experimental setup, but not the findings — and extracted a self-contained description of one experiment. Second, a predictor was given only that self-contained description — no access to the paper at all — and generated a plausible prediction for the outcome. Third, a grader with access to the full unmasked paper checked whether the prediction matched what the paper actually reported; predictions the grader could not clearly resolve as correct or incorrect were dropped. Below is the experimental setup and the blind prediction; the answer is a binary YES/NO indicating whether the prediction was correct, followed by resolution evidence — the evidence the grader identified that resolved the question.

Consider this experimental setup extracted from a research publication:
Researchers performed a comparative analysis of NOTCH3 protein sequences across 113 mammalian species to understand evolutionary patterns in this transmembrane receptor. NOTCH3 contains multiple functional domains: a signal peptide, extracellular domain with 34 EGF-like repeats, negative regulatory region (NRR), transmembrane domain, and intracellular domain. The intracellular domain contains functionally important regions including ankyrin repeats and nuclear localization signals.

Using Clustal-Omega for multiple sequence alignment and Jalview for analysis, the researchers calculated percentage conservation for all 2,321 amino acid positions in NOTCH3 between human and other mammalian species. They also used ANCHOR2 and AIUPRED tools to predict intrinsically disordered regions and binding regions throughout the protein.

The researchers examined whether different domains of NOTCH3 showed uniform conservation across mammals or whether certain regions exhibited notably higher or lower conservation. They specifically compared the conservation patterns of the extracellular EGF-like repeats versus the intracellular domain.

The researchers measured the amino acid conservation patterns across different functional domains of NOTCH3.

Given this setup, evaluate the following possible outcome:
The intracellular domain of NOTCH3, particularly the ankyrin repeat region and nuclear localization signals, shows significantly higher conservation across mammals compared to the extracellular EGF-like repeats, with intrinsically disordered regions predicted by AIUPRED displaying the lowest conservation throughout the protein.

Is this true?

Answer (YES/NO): NO